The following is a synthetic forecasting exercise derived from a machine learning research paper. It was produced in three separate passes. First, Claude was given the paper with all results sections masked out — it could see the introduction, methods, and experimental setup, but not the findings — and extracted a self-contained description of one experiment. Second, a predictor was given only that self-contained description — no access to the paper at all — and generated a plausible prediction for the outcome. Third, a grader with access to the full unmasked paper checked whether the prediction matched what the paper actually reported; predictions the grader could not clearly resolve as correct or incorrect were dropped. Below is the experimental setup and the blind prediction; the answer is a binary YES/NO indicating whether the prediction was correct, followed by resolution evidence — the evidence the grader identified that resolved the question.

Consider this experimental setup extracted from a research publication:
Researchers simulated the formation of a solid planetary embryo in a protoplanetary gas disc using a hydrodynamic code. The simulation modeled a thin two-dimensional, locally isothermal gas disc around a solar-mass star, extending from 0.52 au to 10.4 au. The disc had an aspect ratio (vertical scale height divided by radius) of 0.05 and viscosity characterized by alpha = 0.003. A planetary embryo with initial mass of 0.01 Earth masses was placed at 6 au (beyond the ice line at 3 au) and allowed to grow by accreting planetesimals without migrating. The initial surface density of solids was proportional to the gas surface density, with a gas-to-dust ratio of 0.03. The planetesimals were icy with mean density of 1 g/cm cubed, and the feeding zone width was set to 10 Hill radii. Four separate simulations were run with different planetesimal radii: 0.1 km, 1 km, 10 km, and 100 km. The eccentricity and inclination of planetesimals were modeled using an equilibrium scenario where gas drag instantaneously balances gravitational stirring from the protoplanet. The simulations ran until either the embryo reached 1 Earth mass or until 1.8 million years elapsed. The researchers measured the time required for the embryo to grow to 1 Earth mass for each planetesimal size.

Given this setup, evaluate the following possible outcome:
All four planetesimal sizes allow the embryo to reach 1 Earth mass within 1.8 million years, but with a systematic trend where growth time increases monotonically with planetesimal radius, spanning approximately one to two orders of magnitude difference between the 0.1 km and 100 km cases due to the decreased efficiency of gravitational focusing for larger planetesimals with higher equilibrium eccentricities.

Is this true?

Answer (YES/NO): NO